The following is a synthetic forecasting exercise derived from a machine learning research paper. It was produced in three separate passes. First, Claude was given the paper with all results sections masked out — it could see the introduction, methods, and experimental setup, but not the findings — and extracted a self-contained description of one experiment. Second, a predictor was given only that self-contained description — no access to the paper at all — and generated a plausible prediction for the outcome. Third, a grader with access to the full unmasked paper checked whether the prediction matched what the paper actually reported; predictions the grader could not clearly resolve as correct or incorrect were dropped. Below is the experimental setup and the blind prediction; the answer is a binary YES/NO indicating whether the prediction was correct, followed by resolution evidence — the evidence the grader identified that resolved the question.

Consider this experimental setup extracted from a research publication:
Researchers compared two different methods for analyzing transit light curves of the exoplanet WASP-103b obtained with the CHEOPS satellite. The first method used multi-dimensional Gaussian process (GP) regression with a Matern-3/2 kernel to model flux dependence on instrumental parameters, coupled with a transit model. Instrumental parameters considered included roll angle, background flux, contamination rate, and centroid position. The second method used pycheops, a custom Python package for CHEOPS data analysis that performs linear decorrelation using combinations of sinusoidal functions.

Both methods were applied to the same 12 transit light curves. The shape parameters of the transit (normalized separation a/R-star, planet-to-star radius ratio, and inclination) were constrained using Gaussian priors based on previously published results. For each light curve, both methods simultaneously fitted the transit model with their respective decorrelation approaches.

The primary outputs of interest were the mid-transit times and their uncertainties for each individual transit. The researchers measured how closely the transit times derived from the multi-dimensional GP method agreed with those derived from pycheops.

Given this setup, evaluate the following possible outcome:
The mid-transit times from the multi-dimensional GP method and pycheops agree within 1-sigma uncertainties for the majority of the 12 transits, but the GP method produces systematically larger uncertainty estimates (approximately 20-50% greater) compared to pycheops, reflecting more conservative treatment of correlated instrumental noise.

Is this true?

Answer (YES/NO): NO